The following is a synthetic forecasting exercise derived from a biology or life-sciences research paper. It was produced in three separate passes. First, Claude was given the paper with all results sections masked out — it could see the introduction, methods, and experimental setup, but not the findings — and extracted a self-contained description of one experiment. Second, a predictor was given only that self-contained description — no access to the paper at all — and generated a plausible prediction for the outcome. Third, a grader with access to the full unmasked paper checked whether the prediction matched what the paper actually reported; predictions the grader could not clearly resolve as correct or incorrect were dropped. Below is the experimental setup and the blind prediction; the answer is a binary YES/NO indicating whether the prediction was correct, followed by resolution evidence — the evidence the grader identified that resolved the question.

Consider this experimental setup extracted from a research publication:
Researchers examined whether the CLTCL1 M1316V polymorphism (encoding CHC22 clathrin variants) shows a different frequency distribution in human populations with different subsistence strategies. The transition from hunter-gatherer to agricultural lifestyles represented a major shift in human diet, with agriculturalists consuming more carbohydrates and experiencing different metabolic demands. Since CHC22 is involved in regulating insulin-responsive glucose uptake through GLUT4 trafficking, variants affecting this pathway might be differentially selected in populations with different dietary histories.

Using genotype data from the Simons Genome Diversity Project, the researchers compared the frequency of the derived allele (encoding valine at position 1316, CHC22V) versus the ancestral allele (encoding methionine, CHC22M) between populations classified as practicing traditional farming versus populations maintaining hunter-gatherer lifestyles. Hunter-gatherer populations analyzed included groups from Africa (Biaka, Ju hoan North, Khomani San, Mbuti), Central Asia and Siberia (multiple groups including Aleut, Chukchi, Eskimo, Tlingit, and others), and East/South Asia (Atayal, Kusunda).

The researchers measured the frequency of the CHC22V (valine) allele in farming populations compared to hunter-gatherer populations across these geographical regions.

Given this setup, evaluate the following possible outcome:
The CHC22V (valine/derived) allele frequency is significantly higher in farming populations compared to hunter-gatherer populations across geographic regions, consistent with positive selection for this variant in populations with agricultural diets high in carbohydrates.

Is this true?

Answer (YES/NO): YES